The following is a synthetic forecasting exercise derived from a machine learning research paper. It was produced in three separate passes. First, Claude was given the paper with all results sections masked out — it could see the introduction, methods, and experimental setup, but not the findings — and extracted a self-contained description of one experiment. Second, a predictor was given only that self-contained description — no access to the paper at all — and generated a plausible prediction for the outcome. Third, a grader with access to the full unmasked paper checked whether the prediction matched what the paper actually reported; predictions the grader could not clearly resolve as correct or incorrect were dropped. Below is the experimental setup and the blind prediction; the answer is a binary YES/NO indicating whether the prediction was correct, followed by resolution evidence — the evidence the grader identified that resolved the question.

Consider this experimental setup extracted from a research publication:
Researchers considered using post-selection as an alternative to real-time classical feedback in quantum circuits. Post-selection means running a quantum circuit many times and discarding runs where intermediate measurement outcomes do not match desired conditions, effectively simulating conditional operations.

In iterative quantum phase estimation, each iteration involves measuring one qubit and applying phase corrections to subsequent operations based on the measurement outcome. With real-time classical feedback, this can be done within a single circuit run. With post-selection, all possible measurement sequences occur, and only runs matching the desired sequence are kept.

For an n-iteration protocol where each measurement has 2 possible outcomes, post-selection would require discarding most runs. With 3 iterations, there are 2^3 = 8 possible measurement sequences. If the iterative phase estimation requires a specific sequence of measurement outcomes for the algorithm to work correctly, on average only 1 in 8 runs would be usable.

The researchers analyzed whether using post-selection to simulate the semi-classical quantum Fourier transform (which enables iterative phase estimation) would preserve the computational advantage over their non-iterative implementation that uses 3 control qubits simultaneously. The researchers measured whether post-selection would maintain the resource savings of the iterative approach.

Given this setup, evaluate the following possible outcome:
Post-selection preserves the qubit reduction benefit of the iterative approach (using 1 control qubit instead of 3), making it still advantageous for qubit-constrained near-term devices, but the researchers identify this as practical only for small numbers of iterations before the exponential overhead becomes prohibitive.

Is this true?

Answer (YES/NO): NO